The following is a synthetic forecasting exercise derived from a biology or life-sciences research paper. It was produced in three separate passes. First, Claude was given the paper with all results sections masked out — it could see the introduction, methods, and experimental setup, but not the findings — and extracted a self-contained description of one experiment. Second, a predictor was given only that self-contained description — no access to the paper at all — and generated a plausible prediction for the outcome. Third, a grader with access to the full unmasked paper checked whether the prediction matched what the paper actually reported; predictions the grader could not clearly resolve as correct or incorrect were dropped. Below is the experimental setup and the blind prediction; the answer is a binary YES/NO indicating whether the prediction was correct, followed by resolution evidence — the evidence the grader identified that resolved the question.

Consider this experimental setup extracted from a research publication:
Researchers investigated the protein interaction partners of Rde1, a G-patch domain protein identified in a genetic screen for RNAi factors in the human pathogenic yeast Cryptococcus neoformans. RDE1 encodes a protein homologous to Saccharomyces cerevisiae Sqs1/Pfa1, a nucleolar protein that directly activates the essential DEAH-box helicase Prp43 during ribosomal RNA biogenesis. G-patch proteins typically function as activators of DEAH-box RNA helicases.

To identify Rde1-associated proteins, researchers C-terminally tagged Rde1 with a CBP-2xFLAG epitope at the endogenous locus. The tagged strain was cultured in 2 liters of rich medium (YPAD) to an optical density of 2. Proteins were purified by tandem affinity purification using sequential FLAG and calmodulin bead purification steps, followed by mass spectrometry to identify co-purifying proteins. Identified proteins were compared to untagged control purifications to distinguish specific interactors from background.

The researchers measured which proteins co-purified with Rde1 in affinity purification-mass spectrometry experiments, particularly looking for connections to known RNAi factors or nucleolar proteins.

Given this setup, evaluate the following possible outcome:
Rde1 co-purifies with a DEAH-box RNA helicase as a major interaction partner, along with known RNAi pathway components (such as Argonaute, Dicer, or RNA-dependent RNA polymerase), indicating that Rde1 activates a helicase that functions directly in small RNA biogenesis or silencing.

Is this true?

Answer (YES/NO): NO